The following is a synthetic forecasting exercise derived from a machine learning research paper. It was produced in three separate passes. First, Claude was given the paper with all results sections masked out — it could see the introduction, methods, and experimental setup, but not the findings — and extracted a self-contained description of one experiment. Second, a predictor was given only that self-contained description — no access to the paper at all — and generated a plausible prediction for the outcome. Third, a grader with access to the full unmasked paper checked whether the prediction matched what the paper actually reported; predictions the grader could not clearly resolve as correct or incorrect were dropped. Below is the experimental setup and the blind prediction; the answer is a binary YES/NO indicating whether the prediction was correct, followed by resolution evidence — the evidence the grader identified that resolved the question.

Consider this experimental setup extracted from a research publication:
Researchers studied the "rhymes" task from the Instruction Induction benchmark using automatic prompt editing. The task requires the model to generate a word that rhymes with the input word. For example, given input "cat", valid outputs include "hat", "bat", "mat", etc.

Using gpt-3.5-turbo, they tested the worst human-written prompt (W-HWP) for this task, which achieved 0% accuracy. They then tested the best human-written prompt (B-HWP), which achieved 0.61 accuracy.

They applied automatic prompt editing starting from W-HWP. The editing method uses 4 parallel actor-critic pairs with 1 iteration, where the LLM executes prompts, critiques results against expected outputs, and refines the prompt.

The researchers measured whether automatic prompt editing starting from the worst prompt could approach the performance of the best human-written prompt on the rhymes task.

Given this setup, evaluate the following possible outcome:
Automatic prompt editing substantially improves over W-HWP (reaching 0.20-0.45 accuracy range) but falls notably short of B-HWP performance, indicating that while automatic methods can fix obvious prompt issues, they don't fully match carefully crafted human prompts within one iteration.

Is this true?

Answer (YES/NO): NO